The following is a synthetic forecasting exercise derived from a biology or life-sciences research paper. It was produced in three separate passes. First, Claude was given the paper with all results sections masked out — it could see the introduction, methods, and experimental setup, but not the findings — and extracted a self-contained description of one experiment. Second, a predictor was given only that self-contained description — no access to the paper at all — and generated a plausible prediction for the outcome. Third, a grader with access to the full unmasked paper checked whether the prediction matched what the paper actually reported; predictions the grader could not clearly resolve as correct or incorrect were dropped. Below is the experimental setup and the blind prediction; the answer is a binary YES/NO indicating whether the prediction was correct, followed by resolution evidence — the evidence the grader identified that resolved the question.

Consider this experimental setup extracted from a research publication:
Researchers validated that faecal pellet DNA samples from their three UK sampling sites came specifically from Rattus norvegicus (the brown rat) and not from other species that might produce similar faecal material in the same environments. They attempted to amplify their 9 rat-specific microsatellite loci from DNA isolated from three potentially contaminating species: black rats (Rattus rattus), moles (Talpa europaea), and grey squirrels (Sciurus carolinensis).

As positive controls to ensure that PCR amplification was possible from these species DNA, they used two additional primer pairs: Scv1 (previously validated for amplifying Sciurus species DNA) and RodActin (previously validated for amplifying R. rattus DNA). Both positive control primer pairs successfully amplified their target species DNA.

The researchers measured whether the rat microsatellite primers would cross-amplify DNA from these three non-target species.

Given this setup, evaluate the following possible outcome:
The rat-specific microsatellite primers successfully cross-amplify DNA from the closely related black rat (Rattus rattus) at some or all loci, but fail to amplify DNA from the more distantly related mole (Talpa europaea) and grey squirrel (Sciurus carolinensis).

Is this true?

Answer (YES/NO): YES